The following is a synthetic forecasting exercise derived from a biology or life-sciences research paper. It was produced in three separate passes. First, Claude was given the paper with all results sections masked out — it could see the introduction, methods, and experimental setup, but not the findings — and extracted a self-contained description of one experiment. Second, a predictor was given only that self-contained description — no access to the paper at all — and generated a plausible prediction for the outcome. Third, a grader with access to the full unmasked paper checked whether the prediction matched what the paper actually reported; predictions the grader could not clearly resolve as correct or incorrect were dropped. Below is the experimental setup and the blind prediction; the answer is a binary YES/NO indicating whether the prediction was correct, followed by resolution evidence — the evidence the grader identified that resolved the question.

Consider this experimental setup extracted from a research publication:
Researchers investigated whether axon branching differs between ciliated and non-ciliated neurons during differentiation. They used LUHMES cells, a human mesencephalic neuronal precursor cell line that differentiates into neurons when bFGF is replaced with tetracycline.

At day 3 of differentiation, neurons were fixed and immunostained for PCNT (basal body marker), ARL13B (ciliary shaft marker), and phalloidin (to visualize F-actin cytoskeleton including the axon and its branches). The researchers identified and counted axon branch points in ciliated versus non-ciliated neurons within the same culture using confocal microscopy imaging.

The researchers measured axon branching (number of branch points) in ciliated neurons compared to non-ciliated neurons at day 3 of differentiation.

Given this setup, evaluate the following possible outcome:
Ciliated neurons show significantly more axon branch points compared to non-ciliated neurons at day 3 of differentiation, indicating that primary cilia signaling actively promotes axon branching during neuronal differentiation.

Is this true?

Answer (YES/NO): YES